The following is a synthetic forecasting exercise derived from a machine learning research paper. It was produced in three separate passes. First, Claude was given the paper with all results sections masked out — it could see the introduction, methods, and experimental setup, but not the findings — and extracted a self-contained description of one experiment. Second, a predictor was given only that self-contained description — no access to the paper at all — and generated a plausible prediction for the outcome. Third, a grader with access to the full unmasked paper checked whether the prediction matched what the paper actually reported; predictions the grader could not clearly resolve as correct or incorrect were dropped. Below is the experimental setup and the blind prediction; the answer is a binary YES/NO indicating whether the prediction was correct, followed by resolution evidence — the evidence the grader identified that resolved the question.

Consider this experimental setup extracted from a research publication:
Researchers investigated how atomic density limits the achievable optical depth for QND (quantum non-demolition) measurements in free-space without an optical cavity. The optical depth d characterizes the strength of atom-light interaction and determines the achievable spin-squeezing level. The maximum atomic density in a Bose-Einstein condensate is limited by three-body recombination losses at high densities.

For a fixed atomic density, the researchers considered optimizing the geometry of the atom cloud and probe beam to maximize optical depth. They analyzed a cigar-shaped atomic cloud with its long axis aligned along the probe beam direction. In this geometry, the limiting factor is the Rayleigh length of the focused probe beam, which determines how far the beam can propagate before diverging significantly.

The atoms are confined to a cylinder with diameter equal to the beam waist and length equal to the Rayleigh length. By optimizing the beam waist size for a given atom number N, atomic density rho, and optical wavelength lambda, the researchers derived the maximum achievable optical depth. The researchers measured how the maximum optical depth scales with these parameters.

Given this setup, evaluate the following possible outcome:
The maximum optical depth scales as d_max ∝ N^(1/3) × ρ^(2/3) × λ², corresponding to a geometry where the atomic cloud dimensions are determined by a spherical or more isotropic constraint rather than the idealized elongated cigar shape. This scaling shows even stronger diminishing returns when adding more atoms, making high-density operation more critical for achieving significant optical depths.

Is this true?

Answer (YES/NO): NO